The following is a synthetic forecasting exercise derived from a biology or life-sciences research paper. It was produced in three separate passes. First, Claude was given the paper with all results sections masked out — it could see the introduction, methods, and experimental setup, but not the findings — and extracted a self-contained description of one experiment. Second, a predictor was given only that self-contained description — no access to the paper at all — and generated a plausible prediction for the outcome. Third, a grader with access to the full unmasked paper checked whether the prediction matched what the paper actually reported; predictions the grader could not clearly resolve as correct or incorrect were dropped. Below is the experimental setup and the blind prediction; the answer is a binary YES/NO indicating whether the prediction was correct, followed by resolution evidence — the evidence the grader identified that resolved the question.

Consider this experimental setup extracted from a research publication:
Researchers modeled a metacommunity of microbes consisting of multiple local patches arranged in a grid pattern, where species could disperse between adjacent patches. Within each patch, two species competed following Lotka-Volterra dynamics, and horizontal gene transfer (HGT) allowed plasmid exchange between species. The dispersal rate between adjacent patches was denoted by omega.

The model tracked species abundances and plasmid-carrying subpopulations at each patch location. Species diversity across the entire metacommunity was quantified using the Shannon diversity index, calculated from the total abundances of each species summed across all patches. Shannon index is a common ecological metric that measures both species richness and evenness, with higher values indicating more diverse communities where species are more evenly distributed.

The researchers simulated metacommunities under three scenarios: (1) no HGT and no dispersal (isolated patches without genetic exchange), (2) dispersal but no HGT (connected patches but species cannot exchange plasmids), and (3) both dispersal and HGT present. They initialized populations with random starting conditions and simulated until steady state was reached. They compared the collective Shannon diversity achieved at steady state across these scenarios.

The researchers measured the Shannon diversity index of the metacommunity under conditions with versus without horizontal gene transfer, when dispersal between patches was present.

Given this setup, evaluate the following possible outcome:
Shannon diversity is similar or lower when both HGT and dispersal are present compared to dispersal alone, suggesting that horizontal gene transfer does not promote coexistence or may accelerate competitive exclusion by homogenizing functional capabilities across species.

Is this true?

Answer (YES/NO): NO